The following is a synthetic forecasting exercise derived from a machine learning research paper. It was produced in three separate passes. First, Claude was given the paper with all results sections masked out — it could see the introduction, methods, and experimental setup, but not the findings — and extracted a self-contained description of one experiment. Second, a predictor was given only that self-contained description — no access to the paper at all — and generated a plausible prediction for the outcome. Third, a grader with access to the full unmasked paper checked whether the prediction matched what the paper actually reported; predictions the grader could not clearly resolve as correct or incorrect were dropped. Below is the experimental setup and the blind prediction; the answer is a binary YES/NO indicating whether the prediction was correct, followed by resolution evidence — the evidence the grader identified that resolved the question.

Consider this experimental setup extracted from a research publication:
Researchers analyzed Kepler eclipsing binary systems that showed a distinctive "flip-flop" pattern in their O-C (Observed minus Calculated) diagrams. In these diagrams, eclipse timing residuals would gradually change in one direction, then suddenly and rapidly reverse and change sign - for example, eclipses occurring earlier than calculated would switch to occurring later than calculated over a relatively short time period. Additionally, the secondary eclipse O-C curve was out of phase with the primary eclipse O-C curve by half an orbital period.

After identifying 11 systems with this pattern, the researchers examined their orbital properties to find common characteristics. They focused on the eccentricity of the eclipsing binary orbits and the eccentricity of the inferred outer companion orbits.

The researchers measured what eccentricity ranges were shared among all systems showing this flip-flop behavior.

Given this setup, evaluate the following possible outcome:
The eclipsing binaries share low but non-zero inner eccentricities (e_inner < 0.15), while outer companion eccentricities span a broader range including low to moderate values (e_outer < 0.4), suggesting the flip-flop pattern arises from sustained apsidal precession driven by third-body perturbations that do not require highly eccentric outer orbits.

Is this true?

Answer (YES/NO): NO